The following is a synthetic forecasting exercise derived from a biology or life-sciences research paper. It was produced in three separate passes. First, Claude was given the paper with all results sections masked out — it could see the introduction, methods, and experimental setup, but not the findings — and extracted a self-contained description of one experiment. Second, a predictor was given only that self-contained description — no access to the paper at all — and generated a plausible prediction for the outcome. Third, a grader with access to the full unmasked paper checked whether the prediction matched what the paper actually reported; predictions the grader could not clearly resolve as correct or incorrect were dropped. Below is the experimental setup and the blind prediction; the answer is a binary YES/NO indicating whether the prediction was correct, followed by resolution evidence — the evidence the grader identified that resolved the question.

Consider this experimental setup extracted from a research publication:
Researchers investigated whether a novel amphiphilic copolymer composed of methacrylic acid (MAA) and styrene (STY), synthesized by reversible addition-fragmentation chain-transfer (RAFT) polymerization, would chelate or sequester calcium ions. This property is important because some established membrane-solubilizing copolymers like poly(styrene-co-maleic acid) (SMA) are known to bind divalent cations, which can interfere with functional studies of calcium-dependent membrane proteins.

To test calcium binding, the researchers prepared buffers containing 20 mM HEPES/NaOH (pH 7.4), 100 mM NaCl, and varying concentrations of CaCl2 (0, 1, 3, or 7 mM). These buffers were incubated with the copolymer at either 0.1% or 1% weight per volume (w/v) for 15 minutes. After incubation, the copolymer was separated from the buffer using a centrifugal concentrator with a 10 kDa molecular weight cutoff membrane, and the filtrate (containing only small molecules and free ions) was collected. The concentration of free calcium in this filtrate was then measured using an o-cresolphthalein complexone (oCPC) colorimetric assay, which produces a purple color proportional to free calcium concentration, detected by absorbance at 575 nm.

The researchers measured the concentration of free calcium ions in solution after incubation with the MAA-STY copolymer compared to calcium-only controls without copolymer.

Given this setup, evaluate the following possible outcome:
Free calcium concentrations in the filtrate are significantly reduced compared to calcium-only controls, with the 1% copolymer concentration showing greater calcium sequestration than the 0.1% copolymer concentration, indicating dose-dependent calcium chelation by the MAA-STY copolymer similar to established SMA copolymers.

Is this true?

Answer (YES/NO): NO